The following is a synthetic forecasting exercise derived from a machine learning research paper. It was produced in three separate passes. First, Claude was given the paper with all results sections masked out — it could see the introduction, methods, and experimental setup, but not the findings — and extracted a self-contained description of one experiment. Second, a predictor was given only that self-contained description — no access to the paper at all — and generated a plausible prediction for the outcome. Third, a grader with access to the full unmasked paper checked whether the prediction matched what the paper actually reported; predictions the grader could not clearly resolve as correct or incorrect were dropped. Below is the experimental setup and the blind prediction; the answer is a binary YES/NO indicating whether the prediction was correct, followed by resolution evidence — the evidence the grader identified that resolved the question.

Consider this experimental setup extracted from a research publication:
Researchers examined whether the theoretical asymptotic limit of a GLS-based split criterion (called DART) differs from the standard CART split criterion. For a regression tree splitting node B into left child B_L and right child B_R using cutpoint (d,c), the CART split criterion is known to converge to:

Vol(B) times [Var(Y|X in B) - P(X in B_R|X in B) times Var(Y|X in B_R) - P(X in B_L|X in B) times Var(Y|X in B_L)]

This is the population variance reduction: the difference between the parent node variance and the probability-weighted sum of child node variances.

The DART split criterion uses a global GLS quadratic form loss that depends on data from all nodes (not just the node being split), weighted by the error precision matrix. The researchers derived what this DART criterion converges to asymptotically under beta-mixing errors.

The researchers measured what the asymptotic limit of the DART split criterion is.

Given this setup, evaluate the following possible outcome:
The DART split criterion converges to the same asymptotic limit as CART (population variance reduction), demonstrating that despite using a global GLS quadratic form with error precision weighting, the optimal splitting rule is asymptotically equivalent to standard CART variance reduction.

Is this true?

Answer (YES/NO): YES